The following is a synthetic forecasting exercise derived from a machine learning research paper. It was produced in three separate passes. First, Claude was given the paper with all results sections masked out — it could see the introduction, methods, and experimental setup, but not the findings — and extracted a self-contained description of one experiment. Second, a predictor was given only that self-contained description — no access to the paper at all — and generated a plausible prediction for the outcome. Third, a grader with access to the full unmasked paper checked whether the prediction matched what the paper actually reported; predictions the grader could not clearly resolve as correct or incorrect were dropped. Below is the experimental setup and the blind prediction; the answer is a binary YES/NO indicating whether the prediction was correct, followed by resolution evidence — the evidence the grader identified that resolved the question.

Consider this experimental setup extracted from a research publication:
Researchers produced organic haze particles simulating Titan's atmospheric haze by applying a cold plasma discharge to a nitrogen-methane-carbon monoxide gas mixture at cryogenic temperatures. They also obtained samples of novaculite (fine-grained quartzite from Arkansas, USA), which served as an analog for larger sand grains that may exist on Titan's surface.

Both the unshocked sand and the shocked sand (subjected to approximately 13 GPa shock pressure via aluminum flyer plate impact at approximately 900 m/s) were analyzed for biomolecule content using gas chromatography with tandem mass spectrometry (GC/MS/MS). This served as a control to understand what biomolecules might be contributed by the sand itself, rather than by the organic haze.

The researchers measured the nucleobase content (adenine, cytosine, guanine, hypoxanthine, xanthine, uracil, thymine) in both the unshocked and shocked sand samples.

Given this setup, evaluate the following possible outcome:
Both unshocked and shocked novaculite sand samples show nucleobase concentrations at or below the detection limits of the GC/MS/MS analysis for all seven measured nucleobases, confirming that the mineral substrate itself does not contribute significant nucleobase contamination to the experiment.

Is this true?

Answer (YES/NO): NO